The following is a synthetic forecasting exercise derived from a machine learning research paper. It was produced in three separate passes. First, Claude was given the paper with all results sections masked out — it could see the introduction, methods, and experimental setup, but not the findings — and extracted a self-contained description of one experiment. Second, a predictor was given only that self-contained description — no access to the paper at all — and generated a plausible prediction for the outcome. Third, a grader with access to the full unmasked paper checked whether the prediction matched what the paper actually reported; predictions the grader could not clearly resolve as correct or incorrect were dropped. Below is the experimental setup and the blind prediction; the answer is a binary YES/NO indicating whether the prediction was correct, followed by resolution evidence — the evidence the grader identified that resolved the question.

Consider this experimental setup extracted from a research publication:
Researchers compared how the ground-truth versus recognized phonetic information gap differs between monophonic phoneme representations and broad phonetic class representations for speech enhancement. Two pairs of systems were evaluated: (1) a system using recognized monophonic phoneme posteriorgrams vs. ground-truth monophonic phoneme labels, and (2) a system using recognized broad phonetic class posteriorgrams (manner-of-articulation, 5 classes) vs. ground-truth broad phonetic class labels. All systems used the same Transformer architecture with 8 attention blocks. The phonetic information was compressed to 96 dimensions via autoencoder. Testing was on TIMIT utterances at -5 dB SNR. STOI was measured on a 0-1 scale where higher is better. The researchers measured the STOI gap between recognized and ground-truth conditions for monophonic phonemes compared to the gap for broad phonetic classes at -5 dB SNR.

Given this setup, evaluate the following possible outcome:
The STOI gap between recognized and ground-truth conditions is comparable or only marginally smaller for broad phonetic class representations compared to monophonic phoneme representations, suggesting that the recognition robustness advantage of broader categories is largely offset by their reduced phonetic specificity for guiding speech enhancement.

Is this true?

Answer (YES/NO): NO